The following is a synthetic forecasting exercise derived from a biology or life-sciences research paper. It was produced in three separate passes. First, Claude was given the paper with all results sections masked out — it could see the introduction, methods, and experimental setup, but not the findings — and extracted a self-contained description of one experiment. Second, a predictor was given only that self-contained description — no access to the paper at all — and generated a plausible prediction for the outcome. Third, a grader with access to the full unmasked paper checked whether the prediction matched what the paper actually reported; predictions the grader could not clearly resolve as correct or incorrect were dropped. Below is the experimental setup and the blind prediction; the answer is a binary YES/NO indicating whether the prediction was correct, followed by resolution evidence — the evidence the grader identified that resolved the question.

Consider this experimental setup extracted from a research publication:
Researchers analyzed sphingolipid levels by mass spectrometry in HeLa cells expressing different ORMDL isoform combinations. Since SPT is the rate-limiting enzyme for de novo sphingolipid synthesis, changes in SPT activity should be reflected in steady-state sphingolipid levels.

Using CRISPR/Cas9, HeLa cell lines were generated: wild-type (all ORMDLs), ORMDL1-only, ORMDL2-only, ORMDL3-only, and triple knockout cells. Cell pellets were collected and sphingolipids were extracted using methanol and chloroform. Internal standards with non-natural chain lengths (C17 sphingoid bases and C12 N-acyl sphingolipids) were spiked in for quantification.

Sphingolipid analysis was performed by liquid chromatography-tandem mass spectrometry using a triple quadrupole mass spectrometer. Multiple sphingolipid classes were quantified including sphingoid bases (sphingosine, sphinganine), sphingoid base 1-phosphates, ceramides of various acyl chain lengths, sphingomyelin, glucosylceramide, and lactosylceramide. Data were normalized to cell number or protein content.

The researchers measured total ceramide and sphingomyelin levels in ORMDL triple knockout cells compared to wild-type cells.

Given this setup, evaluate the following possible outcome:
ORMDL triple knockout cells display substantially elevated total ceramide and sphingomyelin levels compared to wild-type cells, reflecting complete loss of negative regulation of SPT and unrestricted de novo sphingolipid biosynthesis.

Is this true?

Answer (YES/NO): NO